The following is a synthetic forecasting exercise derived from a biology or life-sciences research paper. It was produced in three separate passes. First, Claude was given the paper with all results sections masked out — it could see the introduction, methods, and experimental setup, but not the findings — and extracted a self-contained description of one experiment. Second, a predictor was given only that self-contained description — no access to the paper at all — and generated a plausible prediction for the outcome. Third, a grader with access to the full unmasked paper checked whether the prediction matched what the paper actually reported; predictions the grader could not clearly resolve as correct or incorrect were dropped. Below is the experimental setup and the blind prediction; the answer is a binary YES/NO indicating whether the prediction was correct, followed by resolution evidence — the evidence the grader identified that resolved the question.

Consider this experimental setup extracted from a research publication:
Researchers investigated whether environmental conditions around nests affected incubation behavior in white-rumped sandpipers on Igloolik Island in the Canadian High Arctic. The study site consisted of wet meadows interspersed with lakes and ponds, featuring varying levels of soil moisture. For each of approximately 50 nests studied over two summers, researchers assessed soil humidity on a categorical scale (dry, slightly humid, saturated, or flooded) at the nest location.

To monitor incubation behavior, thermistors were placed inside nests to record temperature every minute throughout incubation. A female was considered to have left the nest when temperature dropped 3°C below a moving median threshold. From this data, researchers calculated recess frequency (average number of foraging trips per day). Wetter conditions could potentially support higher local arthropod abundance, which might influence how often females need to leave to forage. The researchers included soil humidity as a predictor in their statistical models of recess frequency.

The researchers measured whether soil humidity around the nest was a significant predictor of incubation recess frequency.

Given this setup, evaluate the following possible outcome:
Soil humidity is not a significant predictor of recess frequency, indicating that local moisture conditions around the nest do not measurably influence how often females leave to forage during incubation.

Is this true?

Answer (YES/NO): YES